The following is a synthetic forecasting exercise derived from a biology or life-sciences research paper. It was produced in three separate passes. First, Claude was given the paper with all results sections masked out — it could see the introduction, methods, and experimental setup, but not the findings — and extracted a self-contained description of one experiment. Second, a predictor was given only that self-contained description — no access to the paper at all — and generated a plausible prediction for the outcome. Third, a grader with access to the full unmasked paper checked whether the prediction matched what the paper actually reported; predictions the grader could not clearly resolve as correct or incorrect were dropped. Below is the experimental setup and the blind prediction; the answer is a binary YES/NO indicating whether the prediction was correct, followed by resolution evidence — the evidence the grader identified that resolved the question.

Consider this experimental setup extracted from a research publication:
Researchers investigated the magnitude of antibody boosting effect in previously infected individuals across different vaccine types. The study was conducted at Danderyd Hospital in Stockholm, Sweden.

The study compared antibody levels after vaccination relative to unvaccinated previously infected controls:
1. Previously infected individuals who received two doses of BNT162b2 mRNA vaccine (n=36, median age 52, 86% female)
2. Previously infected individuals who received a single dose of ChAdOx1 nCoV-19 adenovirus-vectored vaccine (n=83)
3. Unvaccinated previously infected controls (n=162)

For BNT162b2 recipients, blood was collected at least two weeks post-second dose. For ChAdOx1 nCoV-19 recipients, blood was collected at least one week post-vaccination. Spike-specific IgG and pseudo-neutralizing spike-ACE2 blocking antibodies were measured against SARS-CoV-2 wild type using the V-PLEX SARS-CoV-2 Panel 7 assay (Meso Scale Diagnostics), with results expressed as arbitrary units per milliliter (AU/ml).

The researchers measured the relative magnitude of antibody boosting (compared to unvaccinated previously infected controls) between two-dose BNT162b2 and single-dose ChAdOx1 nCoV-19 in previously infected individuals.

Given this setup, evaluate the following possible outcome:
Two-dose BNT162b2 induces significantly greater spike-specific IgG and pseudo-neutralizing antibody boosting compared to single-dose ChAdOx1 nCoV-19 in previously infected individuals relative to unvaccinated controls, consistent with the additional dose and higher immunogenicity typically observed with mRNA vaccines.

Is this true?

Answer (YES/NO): NO